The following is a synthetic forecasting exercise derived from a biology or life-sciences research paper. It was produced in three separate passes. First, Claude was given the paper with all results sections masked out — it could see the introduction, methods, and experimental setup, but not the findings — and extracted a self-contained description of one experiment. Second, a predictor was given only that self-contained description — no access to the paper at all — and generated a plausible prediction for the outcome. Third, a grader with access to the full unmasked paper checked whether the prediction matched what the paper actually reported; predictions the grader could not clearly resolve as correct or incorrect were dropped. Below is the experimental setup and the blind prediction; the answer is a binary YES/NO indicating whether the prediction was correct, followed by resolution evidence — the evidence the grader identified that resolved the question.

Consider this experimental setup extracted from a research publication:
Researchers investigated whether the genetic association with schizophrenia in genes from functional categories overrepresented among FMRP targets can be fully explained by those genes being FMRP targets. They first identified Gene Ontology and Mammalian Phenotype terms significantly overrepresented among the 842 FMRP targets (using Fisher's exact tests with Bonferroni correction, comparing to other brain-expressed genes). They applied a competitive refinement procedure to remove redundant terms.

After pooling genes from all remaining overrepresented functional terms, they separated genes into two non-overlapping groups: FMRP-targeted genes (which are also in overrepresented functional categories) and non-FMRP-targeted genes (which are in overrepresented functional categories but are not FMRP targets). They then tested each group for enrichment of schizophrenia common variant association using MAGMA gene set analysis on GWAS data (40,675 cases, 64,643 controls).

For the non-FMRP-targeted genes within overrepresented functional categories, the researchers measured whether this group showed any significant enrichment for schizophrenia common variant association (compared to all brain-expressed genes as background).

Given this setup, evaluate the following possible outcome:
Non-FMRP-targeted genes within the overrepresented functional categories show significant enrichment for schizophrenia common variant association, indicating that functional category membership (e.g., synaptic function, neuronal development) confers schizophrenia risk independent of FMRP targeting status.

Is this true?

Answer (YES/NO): NO